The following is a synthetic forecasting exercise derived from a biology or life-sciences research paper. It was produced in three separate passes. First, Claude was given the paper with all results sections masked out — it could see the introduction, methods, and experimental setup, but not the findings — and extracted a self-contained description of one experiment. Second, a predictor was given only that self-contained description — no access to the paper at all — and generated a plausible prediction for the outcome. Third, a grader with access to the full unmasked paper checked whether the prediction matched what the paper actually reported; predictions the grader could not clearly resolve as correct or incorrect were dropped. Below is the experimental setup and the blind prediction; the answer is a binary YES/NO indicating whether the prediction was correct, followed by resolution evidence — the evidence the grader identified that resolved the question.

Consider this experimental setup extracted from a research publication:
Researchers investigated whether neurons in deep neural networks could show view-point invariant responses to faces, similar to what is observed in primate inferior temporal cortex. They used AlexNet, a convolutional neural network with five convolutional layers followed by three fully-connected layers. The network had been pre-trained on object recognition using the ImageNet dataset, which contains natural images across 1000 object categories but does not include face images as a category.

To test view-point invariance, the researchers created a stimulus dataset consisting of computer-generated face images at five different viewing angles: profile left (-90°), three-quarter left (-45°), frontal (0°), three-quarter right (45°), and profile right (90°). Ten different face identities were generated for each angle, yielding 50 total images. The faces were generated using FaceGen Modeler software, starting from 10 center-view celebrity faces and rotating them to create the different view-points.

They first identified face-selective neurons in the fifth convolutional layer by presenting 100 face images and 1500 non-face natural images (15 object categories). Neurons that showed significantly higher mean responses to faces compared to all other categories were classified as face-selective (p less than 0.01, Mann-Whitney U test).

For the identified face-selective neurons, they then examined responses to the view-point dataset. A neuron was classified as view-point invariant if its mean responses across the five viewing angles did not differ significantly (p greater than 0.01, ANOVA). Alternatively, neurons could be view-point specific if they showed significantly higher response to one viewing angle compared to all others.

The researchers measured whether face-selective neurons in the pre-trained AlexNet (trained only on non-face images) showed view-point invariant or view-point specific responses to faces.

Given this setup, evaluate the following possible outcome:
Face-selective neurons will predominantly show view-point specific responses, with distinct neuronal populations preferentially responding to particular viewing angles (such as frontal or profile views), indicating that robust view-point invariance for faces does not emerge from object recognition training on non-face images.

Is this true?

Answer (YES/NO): NO